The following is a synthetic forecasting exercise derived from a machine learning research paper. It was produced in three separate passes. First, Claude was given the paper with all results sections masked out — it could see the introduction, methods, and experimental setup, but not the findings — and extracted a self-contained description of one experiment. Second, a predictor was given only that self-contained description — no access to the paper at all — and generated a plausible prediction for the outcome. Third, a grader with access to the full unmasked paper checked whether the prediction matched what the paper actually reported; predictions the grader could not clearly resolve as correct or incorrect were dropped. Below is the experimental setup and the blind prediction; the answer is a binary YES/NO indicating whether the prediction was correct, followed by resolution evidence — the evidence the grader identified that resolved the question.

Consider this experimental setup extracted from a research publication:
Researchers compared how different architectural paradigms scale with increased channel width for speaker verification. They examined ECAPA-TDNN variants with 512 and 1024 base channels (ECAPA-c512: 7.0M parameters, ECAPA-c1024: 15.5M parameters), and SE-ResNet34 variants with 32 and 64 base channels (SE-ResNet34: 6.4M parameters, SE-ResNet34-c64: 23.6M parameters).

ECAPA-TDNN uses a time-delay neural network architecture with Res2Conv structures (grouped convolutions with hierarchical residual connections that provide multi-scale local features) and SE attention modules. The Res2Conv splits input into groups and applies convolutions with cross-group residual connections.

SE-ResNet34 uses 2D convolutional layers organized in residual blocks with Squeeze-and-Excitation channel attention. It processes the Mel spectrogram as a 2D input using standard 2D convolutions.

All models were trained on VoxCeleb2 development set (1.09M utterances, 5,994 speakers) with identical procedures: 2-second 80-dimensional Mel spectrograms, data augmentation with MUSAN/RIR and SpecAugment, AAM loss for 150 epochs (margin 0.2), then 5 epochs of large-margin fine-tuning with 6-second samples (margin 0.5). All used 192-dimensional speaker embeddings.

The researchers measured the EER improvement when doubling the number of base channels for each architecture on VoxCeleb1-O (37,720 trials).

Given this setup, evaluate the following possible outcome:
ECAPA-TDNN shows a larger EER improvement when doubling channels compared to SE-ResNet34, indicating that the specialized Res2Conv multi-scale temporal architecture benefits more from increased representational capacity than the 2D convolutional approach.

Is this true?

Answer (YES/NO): NO